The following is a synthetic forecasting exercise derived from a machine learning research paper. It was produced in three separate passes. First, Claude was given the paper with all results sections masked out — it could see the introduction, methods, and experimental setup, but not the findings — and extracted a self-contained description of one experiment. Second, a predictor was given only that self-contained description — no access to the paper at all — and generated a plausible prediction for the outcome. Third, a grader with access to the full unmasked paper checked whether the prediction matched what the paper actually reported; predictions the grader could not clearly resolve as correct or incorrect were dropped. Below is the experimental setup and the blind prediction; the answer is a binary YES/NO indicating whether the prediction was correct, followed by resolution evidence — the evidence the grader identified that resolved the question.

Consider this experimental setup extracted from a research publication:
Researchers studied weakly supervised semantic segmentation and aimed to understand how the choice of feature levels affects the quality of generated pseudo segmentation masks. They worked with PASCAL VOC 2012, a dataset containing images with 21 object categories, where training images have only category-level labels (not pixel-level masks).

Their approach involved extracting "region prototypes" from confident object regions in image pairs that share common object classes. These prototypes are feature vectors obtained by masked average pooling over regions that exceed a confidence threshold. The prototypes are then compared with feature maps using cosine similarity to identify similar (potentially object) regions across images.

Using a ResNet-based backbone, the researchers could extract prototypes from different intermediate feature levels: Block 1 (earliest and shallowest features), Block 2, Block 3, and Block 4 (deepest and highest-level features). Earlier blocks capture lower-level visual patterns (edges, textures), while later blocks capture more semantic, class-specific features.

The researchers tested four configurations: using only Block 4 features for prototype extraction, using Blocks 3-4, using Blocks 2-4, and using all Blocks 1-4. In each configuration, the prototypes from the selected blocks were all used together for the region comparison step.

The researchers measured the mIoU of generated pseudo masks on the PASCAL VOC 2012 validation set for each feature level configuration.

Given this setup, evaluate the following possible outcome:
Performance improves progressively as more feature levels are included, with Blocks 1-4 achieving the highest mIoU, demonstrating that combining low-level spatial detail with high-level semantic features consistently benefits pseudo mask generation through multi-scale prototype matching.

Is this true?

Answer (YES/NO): NO